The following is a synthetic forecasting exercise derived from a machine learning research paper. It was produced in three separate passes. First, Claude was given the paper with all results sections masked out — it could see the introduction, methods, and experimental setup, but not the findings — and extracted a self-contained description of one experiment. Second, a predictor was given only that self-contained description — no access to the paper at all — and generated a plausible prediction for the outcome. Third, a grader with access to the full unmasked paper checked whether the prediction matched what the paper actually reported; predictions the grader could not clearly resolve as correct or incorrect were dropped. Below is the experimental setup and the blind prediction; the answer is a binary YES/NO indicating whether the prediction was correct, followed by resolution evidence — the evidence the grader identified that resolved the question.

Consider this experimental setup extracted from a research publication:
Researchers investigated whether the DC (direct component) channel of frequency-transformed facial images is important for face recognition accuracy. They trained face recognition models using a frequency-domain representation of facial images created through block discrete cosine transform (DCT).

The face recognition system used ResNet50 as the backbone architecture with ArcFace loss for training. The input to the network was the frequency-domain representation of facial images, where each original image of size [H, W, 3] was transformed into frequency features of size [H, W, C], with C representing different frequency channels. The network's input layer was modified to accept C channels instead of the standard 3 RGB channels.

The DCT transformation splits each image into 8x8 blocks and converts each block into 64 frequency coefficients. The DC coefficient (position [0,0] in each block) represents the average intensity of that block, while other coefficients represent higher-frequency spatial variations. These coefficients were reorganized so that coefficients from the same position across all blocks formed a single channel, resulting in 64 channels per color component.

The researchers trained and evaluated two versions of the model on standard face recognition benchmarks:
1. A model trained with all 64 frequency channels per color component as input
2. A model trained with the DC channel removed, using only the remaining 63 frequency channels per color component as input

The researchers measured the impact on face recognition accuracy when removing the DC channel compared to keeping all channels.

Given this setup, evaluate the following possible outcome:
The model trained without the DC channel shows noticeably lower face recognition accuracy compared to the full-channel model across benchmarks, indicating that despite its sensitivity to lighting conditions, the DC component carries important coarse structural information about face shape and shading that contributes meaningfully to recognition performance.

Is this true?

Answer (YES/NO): NO